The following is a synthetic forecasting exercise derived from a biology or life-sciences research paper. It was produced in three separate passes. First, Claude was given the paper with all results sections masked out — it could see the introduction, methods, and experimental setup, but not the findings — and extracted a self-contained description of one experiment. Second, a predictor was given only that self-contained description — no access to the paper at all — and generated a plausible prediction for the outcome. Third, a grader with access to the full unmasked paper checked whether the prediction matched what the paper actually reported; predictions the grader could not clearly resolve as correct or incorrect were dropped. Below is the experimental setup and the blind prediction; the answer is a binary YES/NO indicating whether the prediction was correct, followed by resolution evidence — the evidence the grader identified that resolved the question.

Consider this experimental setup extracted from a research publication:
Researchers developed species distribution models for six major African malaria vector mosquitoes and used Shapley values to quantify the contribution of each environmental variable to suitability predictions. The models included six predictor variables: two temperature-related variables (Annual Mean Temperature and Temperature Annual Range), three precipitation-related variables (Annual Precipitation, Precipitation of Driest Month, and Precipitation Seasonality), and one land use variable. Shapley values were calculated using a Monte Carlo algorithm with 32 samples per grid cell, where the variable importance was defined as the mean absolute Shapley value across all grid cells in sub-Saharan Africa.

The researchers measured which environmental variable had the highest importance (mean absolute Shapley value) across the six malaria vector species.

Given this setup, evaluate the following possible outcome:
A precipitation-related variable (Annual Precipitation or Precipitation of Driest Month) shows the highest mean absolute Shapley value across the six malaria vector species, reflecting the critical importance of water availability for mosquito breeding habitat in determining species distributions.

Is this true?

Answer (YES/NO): YES